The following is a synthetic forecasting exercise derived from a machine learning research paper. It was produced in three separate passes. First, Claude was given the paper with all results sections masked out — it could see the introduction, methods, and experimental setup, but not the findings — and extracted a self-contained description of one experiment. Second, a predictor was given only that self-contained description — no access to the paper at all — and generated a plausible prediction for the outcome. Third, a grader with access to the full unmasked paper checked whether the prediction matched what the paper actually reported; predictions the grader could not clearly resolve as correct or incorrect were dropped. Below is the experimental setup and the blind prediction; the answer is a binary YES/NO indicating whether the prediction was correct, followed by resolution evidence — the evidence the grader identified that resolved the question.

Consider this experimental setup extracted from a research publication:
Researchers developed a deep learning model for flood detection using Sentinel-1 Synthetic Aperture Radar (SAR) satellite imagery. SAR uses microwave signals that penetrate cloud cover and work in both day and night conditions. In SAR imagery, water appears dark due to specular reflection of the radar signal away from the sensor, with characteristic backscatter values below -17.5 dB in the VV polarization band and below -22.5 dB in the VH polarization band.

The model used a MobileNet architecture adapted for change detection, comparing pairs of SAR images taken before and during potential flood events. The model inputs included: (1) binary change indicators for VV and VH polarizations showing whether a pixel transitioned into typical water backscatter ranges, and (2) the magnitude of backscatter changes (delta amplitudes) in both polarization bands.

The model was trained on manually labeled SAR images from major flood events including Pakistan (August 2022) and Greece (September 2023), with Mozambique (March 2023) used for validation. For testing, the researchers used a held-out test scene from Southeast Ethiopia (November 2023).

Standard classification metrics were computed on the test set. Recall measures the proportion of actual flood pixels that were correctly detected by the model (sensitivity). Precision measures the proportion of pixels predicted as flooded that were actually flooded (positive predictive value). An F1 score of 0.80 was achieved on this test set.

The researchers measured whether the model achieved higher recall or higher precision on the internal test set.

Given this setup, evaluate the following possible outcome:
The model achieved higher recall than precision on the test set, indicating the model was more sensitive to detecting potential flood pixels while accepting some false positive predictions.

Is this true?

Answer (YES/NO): YES